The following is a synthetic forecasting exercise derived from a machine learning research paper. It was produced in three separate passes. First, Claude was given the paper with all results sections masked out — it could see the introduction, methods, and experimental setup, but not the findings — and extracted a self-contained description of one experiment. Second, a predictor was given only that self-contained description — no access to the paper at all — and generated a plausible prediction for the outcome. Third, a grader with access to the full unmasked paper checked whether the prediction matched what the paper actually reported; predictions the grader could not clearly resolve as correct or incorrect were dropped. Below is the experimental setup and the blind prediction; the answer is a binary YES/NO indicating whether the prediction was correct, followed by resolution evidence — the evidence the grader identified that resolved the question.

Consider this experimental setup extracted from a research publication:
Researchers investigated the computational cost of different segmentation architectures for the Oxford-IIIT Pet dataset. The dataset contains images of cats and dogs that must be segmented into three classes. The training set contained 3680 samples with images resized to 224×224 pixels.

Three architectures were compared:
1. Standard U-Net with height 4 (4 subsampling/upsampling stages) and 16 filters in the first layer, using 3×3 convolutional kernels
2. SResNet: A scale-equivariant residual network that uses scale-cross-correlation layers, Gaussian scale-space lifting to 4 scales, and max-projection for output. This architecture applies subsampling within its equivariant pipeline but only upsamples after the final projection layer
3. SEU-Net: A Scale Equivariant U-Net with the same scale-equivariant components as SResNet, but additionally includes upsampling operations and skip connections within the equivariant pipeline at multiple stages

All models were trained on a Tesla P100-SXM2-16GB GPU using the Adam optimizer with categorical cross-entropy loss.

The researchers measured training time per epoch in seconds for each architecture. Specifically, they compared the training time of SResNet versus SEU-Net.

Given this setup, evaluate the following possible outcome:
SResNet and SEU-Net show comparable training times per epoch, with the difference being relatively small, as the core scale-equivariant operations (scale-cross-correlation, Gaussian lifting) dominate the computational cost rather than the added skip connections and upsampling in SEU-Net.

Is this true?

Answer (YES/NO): NO